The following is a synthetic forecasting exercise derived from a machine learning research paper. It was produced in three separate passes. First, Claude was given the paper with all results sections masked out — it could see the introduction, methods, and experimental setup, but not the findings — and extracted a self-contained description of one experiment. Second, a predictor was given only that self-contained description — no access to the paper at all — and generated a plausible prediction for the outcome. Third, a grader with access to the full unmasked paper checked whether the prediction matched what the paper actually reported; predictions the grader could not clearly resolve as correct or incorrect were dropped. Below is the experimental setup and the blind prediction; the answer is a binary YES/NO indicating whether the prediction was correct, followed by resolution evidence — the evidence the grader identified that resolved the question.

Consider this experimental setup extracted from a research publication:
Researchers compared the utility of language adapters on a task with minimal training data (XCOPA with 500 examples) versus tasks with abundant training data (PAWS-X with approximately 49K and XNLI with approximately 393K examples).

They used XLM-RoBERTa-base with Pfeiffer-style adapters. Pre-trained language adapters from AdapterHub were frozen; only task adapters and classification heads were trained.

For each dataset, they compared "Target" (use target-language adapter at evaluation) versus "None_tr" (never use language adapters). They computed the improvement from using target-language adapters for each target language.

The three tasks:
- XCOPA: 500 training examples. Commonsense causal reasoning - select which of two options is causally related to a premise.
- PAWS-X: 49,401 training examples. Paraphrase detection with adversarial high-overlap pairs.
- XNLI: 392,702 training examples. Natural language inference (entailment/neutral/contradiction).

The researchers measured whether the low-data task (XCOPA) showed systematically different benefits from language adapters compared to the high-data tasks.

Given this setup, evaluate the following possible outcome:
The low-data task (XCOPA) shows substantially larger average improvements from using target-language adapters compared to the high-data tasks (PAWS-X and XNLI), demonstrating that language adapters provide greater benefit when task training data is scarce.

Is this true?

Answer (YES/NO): YES